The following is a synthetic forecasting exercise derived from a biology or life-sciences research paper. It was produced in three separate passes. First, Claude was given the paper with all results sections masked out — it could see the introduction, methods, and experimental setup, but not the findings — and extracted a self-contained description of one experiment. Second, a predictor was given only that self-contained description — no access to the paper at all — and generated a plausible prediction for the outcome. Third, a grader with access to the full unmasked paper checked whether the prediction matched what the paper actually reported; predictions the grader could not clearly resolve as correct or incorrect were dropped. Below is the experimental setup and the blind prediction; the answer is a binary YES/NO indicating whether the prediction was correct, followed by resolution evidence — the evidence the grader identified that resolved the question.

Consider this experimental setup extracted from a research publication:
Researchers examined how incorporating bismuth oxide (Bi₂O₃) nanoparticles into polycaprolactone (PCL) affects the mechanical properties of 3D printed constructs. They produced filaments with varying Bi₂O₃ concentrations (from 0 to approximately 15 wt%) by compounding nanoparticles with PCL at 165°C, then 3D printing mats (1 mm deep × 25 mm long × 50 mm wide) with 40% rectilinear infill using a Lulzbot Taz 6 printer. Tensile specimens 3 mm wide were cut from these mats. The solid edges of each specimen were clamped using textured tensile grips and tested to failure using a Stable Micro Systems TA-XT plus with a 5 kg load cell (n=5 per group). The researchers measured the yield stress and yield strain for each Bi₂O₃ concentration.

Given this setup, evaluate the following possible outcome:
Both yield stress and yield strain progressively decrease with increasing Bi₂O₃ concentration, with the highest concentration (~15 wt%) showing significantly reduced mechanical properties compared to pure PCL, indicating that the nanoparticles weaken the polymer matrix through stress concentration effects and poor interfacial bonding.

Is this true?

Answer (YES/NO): NO